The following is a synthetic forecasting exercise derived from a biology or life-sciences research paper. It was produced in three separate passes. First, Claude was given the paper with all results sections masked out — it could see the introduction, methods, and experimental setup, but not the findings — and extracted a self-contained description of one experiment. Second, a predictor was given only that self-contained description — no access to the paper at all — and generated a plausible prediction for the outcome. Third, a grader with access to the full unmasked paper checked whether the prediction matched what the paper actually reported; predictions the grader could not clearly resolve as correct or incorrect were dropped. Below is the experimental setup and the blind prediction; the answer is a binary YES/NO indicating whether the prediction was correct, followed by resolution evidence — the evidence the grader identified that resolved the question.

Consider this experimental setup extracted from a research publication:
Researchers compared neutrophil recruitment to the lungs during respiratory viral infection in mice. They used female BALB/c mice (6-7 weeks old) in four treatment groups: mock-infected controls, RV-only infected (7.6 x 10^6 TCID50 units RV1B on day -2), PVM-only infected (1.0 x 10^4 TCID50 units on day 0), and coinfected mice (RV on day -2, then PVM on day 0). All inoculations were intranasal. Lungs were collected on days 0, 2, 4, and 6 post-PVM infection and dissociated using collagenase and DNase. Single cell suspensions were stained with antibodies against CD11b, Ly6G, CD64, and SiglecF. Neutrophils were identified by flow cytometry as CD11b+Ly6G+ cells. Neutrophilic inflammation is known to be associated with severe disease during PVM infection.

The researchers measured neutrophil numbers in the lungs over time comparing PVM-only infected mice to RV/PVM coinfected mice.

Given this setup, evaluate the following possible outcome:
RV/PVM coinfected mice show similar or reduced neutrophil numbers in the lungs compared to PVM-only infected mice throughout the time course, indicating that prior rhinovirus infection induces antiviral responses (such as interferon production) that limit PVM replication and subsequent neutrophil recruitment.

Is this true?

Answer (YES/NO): YES